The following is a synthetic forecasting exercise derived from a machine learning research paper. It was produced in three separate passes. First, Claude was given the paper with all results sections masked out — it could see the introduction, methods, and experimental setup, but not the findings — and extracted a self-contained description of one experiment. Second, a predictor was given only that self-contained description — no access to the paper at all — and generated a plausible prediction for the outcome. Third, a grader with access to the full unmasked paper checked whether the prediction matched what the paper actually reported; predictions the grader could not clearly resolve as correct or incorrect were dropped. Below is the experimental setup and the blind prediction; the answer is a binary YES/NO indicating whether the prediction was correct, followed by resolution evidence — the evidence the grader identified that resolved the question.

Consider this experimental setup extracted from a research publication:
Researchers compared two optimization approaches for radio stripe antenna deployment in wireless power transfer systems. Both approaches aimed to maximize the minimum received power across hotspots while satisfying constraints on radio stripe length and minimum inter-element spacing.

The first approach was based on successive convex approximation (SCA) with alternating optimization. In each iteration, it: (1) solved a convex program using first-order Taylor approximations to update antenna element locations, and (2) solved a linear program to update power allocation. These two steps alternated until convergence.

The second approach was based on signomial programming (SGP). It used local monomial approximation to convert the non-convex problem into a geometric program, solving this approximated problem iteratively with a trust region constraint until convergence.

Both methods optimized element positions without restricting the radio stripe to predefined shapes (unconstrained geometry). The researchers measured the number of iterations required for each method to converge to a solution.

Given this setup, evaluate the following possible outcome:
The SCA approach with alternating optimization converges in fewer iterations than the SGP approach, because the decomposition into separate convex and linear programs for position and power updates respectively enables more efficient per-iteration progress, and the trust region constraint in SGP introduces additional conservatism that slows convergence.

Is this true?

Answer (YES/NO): NO